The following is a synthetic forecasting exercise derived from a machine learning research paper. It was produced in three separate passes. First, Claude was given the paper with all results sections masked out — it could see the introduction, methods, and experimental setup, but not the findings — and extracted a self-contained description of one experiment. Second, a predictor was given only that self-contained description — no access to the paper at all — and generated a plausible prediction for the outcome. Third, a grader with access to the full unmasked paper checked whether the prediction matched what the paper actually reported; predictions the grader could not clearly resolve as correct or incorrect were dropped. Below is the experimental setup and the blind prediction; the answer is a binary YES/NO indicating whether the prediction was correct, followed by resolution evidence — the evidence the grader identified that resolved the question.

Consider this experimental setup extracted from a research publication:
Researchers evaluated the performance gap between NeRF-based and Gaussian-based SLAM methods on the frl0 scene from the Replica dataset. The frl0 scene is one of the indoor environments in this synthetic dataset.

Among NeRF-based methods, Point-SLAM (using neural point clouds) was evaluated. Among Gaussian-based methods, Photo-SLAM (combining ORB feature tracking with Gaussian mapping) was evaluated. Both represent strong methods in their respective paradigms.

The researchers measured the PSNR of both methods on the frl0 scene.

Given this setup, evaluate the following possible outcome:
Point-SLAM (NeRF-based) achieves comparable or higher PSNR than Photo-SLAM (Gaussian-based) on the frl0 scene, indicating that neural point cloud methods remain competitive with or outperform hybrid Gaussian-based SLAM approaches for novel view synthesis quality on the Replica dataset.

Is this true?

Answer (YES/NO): YES